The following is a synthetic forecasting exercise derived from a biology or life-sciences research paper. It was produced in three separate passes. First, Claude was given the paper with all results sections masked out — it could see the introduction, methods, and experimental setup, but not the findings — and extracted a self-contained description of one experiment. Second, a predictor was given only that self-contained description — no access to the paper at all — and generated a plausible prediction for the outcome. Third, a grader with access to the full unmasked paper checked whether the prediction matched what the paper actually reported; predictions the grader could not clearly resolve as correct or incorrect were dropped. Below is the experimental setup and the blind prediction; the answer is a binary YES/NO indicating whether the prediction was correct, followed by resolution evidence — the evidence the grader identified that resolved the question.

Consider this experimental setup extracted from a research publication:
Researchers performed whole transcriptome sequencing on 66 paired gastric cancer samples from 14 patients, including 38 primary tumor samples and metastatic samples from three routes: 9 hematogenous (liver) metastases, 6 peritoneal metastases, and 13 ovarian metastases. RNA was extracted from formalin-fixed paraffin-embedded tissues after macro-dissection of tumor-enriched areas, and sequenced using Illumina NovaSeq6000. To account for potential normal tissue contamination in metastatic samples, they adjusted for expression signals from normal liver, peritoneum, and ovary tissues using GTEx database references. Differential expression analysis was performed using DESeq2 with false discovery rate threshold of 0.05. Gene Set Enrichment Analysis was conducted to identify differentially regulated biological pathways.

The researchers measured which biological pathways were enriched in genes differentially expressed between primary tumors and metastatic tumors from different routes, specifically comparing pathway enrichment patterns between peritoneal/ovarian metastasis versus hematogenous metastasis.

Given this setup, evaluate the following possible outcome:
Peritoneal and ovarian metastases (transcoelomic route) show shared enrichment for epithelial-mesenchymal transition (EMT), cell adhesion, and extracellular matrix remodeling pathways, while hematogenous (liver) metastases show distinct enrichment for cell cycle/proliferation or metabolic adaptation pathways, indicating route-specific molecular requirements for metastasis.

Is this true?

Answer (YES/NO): NO